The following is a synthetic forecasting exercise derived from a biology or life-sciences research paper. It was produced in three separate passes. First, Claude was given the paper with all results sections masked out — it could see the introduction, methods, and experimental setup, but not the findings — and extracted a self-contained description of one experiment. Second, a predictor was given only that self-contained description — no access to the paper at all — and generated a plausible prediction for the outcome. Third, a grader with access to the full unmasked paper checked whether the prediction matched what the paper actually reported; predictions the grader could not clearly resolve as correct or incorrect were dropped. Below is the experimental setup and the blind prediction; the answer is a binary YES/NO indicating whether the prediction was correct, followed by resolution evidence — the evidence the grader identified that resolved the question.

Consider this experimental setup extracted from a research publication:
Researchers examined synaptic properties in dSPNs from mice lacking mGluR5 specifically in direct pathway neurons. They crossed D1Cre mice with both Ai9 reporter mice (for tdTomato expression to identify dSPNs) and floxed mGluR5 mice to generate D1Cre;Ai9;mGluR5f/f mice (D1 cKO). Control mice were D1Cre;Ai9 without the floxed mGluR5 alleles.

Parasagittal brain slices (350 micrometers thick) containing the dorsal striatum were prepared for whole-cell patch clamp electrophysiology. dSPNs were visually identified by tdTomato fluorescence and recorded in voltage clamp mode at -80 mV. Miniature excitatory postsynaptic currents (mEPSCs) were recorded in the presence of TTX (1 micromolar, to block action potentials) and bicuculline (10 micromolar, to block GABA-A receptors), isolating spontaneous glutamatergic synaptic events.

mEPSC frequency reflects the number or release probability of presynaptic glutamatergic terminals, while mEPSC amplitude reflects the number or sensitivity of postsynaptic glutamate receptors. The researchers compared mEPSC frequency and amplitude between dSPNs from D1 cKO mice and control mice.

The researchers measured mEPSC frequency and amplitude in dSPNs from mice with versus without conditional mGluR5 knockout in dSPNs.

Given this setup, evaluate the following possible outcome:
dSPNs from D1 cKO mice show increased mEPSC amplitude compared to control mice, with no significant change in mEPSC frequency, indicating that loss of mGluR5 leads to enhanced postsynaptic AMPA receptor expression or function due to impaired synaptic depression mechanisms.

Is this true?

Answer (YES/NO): NO